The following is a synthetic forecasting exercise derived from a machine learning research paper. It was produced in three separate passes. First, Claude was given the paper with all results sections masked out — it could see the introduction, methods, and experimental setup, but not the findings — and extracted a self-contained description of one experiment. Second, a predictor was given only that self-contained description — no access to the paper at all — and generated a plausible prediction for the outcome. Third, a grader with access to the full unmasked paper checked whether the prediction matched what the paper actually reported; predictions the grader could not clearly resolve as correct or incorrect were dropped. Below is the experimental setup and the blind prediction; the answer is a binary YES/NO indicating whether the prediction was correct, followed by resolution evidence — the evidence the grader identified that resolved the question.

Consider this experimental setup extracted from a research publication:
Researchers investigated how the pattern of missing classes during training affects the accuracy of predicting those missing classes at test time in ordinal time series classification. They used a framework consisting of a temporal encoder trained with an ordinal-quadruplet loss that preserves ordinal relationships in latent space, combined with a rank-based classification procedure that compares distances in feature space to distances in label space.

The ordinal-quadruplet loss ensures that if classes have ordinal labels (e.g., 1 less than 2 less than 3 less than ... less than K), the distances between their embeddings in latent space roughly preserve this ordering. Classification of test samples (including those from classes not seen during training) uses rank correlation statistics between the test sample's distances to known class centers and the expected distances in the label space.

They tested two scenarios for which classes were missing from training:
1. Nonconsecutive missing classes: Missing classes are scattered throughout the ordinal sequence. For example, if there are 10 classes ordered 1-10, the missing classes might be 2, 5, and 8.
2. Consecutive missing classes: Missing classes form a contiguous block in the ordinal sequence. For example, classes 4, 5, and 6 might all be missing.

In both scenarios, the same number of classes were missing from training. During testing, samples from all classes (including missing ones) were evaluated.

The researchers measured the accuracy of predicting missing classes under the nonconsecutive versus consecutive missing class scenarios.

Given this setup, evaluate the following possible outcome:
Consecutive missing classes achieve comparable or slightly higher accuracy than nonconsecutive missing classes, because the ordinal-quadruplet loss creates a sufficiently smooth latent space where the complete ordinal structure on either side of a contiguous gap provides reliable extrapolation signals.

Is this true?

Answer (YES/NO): NO